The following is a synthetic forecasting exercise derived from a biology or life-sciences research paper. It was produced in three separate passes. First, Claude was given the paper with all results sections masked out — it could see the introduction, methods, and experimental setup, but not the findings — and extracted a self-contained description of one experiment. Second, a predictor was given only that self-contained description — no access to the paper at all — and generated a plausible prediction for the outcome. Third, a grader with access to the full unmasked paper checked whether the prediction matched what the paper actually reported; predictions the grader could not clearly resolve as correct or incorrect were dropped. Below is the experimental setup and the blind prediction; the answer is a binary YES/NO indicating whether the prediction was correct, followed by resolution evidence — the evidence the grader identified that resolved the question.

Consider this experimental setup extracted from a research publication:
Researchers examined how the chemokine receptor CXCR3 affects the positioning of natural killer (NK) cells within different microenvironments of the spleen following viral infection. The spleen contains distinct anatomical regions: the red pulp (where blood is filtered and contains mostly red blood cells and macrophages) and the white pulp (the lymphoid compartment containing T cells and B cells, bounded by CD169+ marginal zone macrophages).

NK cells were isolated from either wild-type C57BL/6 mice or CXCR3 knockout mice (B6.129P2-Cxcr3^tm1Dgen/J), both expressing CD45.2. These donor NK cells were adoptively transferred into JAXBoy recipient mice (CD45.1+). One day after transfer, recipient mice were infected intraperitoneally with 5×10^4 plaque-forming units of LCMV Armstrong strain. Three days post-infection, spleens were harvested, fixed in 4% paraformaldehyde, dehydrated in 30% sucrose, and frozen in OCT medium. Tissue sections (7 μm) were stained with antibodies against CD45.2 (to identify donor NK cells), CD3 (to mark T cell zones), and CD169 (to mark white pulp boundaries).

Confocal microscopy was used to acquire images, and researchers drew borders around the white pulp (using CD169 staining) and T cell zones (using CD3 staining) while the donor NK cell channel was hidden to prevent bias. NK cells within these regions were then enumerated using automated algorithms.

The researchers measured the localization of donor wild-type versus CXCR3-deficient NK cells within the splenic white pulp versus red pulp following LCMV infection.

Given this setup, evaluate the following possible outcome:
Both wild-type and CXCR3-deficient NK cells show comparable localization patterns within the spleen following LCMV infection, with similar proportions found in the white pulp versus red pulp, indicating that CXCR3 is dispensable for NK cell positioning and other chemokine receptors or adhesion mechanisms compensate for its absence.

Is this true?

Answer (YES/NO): NO